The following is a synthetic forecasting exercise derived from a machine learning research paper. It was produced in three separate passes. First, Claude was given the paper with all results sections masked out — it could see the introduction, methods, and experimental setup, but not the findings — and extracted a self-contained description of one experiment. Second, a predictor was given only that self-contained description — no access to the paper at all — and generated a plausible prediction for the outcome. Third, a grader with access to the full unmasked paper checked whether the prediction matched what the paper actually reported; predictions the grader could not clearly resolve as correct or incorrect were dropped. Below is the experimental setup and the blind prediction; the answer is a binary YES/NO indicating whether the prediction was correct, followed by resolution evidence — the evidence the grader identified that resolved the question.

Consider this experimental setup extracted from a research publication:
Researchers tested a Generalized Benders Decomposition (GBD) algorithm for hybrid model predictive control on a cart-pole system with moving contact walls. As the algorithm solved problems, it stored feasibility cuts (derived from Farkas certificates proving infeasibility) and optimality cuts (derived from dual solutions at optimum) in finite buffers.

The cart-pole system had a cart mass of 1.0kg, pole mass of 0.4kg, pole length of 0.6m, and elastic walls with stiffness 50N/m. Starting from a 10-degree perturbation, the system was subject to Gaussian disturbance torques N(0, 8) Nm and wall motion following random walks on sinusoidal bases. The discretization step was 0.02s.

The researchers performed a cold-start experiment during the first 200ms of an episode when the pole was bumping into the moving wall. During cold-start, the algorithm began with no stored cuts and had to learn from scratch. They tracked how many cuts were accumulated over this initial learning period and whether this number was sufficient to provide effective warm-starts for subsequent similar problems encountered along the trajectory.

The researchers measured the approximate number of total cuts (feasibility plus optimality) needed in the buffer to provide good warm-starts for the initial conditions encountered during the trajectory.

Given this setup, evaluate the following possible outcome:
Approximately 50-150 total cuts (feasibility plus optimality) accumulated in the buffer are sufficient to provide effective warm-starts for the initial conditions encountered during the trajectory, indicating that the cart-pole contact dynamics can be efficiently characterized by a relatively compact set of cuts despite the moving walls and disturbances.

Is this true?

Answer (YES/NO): NO